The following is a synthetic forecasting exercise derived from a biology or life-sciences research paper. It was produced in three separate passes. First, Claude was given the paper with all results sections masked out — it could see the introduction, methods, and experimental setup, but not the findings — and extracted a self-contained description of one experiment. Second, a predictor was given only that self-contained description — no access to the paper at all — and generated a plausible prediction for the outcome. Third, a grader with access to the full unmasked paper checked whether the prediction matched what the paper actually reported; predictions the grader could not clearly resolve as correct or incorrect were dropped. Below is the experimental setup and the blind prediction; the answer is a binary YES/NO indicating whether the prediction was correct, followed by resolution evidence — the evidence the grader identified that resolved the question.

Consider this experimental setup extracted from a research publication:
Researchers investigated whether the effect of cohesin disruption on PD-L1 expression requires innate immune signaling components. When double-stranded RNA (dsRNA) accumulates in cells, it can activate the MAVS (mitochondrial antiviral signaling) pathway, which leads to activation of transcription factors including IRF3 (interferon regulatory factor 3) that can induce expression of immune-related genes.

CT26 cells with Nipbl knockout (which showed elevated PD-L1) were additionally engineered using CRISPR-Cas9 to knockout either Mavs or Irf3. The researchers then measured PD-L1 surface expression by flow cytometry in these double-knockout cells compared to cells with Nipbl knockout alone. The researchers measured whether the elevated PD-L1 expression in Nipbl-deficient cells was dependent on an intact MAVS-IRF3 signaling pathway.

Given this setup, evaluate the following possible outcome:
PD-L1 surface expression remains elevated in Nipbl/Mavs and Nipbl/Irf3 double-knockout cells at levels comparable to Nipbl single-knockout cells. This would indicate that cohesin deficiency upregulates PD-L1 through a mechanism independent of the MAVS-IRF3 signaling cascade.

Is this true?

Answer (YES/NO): NO